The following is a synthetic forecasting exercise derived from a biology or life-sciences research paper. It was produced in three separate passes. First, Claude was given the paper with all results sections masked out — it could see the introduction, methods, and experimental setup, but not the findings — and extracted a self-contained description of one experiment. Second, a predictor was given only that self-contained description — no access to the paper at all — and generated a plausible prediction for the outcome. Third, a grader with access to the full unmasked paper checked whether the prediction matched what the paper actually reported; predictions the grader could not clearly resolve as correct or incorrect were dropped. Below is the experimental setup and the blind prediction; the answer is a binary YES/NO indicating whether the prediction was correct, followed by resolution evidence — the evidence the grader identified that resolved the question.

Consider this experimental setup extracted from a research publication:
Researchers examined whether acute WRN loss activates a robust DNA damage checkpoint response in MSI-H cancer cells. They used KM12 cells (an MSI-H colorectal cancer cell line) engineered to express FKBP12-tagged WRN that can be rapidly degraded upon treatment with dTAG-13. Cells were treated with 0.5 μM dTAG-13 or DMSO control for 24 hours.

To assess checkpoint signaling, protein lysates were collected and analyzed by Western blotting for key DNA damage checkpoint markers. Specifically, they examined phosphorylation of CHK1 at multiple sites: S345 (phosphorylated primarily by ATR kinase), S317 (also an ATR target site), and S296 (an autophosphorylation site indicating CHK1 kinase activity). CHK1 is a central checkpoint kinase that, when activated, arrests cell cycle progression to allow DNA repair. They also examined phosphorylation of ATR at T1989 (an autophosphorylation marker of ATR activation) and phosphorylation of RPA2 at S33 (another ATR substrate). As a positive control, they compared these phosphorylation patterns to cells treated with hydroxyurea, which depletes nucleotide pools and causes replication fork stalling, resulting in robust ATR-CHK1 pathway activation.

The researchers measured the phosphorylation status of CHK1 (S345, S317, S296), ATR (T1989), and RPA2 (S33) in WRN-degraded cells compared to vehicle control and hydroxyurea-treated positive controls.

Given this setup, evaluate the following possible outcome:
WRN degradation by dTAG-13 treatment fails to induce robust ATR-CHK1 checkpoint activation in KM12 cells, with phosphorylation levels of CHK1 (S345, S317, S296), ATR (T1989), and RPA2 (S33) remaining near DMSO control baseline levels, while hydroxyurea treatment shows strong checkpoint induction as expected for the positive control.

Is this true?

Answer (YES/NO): NO